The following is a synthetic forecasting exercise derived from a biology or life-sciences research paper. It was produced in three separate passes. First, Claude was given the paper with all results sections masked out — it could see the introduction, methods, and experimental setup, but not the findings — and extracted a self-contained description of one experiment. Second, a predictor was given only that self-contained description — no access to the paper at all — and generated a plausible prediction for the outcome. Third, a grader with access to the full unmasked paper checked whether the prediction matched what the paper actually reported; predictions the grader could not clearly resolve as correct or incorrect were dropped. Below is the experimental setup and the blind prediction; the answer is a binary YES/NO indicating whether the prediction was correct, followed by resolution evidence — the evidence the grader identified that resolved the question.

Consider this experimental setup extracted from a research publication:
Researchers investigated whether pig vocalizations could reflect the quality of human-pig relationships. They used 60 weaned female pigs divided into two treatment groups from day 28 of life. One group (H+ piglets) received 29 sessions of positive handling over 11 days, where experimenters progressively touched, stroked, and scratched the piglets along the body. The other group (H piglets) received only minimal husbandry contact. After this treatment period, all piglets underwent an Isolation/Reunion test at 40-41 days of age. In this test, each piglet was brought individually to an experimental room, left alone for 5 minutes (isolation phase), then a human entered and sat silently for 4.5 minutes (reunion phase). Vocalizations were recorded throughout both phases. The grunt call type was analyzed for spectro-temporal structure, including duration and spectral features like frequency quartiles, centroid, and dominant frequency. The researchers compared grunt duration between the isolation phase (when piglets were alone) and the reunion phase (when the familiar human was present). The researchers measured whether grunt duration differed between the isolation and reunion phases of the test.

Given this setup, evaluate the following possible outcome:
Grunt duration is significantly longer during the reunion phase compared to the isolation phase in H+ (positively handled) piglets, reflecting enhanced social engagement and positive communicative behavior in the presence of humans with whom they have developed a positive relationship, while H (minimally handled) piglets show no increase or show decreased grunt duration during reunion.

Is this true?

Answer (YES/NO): NO